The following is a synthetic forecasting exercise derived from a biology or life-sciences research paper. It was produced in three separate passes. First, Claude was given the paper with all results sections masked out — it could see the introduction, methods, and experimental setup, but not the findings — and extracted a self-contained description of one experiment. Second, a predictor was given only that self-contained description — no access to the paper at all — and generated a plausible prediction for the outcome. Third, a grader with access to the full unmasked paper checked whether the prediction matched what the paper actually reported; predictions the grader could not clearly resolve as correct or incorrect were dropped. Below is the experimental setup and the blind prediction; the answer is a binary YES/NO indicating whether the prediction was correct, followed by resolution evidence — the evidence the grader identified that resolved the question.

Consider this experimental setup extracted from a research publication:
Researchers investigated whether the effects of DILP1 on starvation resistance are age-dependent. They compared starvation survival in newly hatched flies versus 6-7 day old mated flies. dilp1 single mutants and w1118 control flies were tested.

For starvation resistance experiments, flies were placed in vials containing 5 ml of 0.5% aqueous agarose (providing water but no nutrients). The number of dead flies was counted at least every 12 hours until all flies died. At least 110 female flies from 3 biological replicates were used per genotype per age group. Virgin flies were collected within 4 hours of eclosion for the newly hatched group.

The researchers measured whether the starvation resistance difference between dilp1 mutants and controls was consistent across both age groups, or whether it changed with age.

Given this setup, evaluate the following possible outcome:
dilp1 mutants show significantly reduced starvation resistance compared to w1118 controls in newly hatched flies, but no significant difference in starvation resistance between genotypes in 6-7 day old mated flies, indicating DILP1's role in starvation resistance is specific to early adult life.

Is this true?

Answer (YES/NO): NO